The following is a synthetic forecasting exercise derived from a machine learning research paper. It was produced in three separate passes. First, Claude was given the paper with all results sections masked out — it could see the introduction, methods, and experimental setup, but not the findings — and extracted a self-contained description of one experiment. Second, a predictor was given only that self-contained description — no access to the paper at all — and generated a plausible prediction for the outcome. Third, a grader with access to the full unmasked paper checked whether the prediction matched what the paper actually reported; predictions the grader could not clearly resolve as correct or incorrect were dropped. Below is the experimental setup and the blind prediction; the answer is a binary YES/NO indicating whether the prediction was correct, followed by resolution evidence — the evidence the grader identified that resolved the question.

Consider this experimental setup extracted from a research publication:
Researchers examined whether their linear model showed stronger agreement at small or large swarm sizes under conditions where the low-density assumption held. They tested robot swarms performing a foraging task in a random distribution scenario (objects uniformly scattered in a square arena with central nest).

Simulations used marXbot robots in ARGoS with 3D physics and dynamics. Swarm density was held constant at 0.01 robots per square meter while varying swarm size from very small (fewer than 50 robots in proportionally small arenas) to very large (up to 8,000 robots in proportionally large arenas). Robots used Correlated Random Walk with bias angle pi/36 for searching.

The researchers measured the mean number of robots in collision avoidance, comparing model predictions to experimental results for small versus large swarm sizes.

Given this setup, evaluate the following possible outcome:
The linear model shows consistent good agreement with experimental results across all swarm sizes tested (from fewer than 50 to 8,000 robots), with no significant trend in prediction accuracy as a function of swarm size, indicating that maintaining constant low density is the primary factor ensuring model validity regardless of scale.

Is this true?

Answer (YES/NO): NO